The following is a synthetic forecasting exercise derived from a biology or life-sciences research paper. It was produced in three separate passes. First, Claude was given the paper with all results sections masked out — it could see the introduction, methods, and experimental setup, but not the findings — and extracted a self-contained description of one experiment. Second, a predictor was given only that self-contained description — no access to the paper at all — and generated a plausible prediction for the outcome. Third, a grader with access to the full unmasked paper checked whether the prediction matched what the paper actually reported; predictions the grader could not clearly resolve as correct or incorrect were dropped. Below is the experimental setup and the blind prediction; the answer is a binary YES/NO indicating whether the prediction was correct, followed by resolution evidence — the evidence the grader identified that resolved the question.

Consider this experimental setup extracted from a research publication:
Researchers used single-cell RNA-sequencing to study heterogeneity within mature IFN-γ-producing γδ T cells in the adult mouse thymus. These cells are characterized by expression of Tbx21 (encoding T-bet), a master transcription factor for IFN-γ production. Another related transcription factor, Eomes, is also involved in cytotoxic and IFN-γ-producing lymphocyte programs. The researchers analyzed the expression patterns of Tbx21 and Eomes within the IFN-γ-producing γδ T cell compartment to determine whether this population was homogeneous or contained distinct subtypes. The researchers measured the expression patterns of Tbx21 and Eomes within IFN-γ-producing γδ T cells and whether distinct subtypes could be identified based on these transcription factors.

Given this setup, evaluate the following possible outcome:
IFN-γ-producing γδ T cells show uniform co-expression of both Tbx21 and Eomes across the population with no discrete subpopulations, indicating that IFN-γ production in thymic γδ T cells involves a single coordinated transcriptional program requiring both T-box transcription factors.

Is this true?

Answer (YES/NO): NO